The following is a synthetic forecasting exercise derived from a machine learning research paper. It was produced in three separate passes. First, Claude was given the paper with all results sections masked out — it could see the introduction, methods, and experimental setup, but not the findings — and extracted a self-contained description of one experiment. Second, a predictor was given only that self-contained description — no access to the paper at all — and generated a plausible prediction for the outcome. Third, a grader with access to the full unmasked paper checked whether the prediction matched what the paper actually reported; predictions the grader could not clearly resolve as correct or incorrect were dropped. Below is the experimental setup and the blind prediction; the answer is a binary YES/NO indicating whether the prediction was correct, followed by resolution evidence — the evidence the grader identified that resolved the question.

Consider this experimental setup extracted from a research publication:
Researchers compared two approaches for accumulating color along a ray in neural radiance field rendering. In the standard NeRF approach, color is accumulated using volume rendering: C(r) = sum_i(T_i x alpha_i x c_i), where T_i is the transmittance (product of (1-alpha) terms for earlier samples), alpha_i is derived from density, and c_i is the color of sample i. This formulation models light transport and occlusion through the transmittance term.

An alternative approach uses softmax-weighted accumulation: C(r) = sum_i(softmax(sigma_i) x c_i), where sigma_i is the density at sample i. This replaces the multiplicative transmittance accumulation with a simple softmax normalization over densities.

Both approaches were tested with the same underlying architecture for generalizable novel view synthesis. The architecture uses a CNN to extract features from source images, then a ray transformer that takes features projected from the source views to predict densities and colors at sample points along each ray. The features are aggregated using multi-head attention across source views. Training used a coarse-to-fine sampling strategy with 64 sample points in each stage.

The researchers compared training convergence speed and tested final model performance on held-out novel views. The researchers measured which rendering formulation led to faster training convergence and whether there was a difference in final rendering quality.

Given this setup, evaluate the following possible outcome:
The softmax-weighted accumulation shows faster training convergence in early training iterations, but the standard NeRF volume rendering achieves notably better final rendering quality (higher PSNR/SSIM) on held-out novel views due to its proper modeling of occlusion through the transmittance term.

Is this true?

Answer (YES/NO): NO